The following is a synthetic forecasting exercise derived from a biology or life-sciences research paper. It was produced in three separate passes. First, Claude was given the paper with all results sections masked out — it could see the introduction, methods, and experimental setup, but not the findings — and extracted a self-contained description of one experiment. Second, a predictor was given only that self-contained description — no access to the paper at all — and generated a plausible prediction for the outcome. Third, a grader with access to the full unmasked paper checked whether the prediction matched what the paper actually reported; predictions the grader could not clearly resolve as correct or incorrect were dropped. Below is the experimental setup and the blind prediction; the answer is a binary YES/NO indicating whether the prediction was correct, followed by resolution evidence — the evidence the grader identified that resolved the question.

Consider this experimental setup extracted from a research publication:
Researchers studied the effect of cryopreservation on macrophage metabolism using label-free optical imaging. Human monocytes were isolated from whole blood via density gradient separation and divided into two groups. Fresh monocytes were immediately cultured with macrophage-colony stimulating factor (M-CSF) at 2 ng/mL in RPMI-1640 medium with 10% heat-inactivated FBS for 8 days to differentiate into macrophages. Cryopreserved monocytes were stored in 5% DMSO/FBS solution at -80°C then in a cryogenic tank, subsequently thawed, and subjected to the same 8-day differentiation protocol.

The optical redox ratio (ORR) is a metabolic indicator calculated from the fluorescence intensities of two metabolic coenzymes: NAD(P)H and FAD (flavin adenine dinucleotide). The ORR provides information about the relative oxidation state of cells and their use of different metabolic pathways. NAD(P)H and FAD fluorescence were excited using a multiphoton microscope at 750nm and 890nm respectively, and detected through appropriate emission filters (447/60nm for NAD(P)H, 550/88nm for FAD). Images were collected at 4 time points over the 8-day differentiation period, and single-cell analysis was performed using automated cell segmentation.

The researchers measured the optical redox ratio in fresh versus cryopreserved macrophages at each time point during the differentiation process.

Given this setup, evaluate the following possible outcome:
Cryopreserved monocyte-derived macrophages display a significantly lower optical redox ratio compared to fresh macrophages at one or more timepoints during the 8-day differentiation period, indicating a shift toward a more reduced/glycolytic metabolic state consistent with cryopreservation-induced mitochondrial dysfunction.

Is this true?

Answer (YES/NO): YES